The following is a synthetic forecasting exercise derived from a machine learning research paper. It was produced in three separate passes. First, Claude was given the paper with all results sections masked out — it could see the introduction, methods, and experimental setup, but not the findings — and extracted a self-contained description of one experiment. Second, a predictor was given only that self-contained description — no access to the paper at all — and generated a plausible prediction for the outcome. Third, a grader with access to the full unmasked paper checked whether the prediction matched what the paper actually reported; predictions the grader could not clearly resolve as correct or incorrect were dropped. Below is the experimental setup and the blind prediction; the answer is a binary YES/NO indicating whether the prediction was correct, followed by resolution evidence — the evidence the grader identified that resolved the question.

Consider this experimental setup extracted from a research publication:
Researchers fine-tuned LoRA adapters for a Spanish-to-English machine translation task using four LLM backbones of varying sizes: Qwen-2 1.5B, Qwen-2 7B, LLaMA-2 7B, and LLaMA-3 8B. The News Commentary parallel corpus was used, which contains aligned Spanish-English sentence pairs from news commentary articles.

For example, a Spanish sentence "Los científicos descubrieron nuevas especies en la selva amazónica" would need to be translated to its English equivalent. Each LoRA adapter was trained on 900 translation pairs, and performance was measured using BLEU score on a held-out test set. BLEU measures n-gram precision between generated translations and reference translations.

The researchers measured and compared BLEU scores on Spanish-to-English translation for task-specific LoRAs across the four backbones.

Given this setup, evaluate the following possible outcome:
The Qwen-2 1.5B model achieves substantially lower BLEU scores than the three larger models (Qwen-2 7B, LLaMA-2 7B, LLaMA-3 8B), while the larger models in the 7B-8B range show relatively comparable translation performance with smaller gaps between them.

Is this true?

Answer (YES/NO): NO